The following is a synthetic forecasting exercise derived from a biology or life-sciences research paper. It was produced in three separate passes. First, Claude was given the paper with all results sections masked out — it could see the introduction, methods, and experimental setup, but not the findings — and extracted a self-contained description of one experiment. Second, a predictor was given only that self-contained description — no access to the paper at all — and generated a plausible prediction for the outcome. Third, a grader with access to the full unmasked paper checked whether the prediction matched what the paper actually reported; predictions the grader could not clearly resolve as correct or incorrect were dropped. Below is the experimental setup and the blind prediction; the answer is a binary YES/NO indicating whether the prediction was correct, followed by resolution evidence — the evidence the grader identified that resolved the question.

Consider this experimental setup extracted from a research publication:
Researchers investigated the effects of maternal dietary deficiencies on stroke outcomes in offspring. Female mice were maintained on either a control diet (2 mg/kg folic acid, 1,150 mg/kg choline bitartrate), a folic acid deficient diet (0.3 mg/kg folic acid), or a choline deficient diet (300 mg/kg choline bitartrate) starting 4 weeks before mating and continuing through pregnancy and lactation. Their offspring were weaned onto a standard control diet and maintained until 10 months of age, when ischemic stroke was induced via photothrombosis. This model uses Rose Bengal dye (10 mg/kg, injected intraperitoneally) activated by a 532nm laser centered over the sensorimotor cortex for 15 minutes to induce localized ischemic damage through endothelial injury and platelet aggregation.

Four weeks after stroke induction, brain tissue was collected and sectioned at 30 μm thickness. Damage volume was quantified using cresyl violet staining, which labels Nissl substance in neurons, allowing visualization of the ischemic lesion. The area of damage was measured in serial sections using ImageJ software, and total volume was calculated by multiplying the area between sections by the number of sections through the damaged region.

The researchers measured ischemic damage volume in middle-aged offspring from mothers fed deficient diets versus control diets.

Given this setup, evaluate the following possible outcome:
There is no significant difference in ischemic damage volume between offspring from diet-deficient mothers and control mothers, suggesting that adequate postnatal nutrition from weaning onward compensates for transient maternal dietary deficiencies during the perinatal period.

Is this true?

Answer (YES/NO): NO